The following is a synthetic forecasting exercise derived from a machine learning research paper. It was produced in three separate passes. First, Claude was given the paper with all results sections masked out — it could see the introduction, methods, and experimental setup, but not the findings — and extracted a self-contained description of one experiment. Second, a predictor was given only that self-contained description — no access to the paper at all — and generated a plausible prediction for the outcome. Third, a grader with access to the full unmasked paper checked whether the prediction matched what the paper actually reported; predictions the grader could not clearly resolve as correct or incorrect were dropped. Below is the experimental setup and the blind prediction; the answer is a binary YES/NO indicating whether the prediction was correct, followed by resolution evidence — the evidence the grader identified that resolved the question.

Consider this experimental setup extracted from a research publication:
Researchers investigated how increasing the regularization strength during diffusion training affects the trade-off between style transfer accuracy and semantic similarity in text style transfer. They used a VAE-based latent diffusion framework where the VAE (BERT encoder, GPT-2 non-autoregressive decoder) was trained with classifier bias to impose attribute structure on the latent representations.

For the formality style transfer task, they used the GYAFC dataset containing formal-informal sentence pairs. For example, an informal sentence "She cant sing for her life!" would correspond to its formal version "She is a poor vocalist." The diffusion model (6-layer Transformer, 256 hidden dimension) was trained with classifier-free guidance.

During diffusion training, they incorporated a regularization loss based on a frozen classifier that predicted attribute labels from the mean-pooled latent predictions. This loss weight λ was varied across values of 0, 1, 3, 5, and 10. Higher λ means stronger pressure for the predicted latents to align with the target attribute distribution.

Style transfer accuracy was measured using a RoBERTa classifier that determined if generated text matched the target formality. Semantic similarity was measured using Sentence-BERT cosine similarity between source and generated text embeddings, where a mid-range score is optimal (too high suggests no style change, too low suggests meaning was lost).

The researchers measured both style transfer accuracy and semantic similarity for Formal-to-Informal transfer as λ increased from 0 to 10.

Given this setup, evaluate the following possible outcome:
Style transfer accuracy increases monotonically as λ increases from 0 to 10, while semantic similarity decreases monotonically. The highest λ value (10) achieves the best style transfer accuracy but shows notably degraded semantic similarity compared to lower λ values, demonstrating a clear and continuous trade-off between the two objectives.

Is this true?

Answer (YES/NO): NO